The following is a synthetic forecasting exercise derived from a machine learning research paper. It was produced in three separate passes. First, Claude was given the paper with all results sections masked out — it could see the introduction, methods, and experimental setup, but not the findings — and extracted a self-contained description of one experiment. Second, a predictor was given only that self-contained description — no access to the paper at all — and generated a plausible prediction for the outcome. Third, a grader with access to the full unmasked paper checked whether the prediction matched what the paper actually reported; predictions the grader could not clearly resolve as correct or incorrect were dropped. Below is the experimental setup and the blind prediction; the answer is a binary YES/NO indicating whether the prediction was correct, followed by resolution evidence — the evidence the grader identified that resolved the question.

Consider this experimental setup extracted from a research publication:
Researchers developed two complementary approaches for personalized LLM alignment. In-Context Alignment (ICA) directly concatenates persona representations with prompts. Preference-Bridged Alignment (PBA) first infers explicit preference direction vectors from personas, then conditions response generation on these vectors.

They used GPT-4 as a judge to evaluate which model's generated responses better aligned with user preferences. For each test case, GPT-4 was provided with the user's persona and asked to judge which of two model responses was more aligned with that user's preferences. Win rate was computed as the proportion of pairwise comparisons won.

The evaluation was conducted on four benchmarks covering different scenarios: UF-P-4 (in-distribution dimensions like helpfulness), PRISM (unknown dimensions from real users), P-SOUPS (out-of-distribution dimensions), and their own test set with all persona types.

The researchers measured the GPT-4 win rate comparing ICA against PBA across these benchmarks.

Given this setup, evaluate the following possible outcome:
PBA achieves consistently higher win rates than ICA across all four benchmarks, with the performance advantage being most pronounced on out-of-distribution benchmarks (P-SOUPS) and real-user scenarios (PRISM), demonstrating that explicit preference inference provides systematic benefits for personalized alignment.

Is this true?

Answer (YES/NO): NO